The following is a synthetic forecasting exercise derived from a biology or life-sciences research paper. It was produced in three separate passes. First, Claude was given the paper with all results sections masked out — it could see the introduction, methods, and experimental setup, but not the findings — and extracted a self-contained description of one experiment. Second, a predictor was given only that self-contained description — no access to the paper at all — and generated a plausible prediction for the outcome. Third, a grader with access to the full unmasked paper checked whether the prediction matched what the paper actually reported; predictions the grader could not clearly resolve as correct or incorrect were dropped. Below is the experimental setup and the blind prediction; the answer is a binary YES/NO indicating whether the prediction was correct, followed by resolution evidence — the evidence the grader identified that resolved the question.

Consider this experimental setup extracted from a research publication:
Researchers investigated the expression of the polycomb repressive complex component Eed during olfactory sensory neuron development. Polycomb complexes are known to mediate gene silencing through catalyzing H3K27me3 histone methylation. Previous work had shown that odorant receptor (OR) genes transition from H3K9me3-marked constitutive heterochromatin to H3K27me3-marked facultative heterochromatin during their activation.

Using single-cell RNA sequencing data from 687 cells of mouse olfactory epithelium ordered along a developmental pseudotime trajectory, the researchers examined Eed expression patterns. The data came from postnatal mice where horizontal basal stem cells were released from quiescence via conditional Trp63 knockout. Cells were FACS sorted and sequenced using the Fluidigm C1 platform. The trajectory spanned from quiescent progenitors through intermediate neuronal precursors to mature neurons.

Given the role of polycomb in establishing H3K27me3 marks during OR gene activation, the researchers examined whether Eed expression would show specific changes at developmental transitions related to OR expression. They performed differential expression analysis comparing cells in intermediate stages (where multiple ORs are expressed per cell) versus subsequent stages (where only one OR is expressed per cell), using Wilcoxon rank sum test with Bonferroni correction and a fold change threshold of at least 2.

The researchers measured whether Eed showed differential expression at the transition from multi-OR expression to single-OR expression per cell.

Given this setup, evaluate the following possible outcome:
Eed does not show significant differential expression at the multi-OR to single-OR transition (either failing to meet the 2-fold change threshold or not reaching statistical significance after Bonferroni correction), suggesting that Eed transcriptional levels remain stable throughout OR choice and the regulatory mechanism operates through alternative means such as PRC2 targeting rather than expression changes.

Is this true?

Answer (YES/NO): NO